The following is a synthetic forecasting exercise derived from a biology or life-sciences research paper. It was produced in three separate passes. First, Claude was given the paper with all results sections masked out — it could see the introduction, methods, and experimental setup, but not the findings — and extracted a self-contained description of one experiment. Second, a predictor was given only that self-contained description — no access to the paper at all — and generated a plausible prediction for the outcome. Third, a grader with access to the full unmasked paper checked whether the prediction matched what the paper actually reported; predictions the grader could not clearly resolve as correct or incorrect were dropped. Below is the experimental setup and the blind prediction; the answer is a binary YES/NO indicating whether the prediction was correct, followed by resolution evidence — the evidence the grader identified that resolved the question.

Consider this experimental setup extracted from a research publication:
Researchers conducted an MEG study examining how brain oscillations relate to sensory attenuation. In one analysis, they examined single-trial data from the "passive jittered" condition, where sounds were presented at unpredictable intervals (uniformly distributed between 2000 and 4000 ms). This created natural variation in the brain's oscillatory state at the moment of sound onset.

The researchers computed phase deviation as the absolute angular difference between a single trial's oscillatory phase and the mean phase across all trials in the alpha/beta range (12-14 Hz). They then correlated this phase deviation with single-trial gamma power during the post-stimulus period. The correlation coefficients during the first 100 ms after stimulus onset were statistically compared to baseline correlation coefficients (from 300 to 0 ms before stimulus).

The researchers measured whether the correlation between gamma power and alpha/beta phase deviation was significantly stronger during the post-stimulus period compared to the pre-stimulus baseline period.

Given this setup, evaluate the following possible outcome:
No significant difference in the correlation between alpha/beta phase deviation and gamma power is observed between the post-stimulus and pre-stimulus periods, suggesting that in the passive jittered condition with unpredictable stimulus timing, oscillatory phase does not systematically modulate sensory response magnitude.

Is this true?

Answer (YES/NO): NO